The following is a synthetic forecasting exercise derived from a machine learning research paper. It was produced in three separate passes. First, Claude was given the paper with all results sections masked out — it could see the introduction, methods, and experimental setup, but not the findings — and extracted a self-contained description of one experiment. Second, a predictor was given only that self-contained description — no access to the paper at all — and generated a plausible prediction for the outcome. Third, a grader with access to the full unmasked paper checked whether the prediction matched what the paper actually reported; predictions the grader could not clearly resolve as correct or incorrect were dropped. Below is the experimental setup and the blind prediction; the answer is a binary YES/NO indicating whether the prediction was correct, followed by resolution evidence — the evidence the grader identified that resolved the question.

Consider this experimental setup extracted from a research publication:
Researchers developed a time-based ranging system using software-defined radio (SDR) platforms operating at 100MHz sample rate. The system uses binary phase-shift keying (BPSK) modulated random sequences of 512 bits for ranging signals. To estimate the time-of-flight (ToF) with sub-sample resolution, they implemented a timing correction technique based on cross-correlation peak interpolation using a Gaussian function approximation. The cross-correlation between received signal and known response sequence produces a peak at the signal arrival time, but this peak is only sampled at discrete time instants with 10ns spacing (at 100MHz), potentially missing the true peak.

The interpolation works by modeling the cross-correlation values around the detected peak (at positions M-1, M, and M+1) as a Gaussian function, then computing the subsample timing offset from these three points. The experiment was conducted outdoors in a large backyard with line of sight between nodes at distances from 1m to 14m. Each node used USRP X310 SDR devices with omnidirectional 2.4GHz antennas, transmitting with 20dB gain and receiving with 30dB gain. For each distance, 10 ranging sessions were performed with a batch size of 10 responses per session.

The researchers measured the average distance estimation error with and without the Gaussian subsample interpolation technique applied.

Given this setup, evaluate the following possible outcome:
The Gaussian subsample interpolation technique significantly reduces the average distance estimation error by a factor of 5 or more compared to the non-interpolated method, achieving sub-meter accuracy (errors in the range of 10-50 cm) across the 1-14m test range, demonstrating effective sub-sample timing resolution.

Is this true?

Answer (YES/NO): YES